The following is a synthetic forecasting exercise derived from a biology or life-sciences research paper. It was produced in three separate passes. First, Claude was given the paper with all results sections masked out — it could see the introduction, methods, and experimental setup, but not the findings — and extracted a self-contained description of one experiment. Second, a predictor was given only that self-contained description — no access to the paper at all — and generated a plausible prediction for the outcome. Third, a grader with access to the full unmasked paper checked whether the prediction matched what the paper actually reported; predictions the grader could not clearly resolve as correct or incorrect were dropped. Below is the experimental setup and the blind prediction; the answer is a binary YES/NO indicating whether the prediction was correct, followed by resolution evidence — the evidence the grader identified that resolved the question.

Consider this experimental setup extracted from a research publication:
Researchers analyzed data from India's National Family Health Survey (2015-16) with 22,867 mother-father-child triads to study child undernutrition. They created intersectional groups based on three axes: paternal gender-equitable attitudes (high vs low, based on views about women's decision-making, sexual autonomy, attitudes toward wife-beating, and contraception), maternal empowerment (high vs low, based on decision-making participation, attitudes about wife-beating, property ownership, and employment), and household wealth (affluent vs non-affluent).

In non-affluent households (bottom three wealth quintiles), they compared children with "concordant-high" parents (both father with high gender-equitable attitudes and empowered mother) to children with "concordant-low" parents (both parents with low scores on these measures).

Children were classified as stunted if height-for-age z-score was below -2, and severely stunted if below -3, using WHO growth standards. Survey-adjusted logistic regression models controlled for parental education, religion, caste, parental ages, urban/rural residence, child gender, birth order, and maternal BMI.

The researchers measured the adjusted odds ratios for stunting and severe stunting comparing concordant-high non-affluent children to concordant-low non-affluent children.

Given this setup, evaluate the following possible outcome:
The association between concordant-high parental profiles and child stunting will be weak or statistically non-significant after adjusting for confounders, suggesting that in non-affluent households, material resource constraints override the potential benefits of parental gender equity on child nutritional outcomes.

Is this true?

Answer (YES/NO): NO